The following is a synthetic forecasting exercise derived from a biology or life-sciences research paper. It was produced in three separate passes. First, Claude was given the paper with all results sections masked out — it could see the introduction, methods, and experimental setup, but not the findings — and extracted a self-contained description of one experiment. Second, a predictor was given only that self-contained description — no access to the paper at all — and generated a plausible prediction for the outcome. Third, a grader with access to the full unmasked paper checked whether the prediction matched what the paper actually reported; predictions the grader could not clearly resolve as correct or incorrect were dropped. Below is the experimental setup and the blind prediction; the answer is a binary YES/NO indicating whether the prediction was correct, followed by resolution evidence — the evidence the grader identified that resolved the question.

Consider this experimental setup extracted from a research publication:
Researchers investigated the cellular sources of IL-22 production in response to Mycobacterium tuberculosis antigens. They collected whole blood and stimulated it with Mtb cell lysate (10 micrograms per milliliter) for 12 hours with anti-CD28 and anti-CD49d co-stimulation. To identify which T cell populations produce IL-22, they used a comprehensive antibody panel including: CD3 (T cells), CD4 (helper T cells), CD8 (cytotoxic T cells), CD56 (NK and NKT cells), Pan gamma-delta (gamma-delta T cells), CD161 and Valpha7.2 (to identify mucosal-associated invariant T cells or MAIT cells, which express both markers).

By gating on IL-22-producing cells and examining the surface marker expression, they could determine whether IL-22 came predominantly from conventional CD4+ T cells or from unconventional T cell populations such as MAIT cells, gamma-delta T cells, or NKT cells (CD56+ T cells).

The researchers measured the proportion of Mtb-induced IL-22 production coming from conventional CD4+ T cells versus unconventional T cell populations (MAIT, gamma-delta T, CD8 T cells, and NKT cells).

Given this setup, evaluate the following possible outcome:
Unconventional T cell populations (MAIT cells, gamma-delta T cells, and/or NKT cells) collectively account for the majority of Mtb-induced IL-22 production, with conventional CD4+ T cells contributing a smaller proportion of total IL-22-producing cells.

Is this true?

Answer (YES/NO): NO